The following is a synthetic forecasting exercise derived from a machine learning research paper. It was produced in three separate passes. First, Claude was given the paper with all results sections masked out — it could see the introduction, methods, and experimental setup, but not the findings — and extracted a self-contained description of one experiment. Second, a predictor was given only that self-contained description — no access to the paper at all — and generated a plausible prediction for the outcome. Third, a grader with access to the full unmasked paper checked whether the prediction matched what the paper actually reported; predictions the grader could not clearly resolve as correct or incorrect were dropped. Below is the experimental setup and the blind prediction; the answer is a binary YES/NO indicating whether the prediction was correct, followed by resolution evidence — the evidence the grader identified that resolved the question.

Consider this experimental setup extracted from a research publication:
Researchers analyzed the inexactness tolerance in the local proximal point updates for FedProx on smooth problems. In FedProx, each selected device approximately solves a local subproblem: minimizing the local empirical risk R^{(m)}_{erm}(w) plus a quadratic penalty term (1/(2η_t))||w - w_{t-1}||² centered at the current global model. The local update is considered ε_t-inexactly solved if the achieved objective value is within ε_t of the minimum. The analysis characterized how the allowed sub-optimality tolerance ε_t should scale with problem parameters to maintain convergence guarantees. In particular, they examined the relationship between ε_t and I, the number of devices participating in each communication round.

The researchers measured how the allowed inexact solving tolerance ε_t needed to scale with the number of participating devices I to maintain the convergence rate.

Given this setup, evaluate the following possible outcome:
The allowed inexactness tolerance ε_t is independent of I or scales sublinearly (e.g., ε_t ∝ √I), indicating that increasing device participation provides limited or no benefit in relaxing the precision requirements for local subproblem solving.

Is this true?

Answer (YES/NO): NO